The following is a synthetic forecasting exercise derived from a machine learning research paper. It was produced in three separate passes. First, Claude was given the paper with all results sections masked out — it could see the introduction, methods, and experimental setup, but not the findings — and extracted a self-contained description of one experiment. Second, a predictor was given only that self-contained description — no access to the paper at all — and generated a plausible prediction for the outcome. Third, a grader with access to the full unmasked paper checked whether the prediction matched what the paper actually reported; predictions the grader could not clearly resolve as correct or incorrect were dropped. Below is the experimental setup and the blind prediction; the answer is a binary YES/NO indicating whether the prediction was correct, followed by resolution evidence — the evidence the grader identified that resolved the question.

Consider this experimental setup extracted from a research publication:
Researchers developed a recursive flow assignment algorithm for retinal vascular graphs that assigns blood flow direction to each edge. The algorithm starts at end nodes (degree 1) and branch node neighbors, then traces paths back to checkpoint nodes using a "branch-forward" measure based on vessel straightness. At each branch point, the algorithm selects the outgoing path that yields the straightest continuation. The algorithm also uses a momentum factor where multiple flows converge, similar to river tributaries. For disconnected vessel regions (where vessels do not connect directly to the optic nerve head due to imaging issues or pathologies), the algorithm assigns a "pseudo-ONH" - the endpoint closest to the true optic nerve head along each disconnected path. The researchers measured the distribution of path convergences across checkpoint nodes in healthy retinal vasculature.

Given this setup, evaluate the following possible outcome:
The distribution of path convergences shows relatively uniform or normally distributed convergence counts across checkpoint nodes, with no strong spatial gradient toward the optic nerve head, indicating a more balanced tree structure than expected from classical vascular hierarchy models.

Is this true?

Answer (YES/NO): NO